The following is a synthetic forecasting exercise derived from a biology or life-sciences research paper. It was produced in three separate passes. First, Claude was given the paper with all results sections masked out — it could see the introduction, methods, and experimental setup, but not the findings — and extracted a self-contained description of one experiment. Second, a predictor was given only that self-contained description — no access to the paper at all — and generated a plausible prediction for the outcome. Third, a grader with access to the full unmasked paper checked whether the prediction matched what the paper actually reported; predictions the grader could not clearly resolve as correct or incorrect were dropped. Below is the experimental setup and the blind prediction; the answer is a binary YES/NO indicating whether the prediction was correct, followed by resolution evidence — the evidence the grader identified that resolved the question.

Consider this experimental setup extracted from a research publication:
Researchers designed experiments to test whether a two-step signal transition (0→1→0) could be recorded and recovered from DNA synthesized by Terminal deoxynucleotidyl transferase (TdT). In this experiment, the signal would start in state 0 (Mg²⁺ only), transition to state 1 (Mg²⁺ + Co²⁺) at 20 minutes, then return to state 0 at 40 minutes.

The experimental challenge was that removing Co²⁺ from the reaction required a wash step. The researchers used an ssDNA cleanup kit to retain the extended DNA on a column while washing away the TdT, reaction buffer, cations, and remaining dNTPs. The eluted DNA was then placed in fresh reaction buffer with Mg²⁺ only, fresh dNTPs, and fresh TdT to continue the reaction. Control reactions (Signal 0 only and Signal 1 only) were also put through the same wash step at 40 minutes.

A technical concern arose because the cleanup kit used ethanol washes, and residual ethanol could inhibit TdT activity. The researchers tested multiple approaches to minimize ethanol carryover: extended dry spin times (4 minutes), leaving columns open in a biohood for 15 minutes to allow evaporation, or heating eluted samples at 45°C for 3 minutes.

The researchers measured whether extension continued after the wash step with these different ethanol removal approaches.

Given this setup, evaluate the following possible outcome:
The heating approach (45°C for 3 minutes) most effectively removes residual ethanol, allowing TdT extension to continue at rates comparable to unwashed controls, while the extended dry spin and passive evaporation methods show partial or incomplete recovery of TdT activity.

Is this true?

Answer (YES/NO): NO